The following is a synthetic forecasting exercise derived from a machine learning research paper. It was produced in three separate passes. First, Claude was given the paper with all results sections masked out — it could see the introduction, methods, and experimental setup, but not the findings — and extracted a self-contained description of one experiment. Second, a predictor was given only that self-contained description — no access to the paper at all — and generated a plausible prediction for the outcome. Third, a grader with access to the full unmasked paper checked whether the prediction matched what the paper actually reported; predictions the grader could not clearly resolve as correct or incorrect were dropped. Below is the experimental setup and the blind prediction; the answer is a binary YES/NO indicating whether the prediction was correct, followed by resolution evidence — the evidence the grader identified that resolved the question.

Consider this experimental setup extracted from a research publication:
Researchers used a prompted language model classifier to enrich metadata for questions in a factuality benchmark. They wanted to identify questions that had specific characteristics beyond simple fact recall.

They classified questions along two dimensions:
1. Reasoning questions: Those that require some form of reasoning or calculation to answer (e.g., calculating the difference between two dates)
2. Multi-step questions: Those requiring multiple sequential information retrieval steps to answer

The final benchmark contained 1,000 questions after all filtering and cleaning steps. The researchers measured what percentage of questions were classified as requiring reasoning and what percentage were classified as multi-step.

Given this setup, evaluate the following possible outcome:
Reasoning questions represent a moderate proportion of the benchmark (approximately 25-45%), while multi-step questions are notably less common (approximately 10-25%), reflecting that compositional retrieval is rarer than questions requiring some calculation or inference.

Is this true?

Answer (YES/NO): NO